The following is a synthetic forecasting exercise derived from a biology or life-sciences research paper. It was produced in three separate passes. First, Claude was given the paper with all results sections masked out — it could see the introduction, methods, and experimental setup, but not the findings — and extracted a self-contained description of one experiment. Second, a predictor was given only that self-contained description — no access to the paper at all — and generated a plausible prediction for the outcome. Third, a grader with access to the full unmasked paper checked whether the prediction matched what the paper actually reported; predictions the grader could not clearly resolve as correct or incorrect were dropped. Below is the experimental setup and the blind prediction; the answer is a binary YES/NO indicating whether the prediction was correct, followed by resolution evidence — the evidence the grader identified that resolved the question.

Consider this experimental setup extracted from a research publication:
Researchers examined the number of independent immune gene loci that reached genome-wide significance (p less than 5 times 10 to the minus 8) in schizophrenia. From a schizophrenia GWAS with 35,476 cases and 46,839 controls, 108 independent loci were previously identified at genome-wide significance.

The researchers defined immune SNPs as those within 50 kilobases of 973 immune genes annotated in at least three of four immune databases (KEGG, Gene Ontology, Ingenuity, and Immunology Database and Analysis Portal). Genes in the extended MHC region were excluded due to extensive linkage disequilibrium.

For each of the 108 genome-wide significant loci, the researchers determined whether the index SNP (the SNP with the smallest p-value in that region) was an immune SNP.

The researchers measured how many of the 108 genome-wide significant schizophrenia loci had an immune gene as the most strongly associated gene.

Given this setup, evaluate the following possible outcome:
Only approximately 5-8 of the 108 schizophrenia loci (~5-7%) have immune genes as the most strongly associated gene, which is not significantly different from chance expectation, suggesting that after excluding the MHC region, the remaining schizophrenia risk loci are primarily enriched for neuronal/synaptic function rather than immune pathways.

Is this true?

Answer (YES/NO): YES